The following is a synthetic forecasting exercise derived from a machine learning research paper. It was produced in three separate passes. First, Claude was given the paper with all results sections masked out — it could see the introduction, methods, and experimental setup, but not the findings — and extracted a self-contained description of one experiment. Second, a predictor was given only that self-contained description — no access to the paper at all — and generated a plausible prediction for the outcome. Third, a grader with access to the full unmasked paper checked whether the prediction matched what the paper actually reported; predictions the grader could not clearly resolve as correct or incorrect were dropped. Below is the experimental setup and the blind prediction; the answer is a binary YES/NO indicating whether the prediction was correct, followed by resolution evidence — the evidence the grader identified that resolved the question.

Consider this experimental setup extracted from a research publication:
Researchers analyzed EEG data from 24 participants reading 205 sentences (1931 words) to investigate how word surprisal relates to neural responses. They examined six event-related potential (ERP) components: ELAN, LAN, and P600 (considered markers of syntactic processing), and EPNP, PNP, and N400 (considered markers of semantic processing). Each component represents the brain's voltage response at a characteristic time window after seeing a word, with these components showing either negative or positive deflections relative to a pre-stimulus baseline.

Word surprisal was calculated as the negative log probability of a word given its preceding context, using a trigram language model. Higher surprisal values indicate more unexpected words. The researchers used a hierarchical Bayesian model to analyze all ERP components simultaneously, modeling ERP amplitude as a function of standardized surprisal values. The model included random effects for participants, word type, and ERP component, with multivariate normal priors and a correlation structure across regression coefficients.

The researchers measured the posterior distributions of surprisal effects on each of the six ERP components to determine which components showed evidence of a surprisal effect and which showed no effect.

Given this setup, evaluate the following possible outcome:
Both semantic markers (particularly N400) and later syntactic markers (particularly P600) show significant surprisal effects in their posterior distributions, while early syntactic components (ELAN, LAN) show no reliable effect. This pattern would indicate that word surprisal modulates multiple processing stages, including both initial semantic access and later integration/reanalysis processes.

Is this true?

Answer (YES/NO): NO